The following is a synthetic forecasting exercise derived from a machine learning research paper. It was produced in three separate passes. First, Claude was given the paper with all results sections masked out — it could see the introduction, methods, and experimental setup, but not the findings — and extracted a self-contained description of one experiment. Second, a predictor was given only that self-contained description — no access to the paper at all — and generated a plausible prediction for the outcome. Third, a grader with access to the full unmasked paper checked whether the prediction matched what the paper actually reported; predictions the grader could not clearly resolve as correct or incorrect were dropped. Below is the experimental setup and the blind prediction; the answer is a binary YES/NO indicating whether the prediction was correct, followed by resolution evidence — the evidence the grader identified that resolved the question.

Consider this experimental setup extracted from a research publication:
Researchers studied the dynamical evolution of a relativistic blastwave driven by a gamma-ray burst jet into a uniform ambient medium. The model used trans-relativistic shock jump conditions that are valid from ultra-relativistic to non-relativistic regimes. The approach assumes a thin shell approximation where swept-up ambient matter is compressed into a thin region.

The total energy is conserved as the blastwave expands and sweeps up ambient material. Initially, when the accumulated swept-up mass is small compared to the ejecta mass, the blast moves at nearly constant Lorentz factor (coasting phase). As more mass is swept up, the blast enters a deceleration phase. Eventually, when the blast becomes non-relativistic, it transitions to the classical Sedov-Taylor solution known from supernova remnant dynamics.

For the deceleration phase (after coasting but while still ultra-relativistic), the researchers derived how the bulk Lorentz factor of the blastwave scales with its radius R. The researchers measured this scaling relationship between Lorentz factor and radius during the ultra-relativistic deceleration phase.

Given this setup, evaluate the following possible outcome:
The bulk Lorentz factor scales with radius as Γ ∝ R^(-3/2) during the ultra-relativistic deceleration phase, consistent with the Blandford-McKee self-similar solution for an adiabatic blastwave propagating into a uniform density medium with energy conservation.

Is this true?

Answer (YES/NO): YES